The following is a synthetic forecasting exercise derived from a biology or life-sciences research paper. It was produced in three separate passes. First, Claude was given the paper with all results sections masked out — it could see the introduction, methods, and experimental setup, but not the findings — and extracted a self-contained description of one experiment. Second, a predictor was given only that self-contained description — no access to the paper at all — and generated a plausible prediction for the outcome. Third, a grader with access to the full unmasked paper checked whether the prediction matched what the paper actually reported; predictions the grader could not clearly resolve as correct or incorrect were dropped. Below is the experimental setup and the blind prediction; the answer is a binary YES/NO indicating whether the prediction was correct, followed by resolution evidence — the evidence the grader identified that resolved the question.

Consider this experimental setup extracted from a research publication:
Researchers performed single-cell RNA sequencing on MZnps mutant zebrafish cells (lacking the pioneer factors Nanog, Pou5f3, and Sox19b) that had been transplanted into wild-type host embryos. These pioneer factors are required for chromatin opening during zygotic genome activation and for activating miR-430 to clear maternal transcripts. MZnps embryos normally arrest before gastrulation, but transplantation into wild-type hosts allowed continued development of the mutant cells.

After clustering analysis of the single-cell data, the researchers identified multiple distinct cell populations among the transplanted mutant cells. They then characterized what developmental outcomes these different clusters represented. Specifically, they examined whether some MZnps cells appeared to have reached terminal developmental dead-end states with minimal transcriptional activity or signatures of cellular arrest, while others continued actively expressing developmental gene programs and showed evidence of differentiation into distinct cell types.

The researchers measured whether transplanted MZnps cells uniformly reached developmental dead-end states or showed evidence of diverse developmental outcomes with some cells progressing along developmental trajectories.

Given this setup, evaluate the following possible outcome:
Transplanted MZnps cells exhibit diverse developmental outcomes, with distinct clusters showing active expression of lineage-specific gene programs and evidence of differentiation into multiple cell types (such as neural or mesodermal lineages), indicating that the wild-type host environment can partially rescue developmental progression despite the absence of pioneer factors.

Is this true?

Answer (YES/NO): YES